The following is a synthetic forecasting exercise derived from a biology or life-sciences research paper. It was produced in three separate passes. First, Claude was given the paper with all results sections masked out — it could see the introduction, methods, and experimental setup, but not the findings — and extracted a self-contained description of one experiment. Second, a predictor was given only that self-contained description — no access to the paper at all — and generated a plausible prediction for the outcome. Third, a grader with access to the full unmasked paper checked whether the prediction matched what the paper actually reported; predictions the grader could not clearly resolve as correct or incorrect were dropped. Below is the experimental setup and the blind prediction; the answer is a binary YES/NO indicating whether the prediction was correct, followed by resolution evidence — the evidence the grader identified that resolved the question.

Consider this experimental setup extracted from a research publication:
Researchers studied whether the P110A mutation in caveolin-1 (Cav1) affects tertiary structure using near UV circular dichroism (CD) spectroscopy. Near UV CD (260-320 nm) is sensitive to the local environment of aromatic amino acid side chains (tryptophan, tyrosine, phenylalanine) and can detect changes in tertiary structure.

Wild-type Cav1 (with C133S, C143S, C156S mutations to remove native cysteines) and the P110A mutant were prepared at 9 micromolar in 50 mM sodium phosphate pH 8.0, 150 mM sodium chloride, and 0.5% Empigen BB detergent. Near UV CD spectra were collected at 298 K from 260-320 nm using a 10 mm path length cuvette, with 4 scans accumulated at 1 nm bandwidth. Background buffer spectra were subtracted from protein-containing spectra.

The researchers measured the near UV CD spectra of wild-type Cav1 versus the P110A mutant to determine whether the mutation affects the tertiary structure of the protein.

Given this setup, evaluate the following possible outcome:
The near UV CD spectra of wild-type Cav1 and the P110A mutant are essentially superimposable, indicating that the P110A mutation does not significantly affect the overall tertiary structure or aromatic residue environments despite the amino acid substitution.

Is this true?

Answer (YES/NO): NO